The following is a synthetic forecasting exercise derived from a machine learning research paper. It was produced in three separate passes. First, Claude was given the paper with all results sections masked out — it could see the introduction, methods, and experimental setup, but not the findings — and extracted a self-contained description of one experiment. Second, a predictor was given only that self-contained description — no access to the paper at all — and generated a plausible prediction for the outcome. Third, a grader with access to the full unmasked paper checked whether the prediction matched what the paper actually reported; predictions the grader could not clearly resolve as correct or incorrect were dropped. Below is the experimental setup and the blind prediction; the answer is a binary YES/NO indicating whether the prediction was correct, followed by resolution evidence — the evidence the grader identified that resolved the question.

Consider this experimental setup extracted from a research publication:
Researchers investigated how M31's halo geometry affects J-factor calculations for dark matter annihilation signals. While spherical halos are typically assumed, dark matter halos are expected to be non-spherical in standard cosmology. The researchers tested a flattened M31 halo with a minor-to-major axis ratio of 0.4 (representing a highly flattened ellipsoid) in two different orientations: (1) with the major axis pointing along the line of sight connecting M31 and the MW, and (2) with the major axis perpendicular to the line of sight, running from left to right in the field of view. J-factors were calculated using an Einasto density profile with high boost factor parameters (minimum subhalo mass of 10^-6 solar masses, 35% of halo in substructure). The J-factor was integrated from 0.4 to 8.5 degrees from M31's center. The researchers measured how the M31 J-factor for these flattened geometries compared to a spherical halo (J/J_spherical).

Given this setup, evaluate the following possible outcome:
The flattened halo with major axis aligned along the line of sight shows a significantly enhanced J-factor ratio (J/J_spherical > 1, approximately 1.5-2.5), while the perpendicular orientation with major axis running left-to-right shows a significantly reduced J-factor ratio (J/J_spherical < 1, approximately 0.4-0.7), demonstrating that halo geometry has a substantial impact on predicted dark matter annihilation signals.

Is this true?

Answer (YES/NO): NO